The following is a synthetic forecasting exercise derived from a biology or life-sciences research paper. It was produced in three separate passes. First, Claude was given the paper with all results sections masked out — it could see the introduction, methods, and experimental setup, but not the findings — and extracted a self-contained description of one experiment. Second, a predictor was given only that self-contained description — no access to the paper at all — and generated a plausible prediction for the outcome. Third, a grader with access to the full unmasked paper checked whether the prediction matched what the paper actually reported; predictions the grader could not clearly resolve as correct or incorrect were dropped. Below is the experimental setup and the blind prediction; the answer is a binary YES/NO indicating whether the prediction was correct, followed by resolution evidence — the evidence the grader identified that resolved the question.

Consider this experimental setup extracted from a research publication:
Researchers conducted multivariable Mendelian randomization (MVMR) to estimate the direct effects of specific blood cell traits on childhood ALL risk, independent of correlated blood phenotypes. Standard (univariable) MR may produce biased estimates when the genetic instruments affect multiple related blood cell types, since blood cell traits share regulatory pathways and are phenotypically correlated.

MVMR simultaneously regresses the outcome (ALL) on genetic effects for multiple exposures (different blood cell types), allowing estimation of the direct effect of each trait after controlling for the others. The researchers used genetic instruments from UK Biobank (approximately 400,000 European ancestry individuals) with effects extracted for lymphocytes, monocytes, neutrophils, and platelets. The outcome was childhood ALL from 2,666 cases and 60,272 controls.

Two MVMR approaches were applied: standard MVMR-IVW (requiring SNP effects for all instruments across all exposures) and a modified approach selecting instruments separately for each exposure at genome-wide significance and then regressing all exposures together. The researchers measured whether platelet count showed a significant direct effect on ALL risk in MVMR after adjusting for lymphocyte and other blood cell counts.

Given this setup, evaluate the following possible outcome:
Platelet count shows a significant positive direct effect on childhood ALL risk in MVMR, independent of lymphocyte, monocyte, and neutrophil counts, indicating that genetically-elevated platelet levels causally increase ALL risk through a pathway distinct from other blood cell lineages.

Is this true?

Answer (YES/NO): NO